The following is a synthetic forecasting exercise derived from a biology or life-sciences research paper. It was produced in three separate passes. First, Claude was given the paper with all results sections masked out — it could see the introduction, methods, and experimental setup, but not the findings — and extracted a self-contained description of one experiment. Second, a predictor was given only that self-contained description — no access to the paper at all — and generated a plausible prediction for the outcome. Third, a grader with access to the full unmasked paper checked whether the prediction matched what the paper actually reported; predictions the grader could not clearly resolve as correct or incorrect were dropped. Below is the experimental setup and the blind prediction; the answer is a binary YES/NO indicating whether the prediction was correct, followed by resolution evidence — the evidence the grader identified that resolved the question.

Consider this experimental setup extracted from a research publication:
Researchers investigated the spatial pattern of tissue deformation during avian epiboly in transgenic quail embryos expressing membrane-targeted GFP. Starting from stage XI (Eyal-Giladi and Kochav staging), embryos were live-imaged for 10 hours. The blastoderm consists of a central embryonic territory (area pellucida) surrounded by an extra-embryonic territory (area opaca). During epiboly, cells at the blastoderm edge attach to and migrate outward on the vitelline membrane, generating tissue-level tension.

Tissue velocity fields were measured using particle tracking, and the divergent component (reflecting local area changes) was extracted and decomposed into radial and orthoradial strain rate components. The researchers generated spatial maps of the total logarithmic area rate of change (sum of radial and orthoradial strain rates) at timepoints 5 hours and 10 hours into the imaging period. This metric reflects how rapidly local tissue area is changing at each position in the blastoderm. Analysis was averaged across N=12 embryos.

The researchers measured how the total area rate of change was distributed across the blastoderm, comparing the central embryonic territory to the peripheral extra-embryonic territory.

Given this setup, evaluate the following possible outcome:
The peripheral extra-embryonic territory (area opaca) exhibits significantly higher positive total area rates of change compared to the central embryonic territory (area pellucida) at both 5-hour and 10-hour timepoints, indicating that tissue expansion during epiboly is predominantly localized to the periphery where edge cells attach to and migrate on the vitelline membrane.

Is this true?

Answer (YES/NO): YES